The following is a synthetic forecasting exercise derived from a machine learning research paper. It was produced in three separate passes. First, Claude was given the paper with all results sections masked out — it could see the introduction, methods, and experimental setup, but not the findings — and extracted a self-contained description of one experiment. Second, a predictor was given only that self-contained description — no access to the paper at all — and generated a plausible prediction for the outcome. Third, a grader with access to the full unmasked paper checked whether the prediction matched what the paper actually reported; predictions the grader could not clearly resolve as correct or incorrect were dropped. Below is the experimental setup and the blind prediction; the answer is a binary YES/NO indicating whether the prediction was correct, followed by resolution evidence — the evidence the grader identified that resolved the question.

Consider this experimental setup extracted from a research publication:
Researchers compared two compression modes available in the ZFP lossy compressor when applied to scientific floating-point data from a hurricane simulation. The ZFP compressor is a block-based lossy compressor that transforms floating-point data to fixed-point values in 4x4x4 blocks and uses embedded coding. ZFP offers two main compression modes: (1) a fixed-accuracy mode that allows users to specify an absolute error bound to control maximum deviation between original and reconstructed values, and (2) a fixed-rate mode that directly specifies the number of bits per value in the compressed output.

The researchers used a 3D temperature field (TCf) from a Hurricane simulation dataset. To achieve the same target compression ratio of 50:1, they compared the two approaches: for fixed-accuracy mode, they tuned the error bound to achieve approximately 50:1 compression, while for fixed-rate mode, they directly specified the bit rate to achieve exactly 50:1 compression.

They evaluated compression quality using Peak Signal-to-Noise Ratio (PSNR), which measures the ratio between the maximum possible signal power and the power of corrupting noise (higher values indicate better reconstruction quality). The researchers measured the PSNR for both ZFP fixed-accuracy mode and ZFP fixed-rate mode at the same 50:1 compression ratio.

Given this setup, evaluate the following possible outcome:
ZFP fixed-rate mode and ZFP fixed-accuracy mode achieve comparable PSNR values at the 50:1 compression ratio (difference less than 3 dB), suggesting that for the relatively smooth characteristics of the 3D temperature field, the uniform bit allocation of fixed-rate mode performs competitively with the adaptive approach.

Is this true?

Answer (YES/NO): NO